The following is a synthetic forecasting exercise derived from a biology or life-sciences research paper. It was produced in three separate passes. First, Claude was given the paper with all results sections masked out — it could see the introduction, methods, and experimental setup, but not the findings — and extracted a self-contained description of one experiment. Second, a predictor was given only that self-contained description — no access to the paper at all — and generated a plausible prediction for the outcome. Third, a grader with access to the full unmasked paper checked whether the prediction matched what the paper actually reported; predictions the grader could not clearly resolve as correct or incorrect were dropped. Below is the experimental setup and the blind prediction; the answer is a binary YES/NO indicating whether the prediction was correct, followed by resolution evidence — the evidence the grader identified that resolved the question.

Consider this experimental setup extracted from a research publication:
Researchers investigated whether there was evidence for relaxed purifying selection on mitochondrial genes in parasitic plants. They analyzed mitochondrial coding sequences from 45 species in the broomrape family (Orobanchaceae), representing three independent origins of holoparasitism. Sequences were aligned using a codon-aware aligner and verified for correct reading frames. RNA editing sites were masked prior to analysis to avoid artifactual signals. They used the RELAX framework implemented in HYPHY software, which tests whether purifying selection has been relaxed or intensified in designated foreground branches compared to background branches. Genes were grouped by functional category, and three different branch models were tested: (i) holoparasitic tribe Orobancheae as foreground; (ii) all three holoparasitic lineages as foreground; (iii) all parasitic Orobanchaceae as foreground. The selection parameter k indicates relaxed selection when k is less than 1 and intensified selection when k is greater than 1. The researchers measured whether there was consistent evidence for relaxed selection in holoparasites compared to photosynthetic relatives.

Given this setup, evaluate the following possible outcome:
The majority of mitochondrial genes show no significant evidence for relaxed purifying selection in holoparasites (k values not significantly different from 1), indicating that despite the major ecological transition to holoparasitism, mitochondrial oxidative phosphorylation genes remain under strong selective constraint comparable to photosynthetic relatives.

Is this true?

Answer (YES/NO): NO